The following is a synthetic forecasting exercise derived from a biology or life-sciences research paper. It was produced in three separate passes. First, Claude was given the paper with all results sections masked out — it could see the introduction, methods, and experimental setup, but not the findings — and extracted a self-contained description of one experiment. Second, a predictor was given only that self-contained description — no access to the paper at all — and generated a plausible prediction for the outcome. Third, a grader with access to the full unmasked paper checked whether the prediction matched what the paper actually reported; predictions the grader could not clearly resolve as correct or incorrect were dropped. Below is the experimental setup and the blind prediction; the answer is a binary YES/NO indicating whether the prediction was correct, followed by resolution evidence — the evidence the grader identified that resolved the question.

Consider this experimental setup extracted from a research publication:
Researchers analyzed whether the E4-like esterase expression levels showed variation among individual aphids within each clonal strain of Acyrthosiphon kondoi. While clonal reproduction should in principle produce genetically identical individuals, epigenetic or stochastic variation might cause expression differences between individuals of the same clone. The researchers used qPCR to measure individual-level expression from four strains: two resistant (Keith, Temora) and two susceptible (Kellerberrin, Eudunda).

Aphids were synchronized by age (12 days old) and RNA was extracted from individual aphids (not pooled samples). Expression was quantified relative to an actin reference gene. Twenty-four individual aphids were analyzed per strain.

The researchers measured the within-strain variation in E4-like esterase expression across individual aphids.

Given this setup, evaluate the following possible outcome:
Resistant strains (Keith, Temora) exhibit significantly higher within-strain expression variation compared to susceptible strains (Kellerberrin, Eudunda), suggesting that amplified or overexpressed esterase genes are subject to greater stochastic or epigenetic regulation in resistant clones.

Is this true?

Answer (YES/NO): NO